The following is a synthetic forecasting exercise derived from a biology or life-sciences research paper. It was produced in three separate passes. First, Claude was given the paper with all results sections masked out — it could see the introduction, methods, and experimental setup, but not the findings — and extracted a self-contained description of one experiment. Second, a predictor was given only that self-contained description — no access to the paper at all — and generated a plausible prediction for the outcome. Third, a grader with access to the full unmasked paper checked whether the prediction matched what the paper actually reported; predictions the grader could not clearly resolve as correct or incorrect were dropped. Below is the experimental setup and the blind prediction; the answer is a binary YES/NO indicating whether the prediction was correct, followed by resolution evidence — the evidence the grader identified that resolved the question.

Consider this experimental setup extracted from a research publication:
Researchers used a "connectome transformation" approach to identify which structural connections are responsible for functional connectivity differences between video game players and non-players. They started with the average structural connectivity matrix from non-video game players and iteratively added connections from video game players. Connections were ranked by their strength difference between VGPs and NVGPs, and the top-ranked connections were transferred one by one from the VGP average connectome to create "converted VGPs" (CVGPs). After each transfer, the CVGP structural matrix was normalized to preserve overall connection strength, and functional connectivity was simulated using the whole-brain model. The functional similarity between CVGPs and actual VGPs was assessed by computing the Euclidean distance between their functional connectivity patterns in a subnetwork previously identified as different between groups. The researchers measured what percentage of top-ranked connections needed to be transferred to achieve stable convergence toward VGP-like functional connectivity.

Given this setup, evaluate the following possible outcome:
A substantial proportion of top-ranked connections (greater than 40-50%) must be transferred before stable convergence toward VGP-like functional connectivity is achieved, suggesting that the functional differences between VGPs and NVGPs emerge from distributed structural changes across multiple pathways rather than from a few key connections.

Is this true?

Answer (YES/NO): NO